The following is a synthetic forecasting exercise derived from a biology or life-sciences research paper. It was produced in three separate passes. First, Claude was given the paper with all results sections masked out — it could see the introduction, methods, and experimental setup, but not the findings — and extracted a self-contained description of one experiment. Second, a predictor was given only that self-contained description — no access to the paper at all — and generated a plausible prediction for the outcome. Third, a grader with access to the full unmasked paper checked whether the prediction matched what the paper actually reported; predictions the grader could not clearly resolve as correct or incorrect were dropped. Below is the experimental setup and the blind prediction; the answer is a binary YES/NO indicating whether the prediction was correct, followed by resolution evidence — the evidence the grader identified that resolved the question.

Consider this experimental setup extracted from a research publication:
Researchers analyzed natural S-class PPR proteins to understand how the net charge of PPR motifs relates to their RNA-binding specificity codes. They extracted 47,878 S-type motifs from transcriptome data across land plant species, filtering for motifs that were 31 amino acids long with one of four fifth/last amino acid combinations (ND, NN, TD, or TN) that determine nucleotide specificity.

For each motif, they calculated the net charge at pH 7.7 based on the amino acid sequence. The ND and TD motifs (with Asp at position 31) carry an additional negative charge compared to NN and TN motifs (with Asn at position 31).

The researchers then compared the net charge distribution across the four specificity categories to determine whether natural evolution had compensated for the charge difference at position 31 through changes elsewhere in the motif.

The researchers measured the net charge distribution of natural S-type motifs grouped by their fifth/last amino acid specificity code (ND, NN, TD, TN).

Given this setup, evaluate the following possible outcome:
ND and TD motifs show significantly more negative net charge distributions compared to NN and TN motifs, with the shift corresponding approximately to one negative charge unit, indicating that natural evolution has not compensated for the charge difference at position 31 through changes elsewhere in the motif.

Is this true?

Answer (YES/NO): NO